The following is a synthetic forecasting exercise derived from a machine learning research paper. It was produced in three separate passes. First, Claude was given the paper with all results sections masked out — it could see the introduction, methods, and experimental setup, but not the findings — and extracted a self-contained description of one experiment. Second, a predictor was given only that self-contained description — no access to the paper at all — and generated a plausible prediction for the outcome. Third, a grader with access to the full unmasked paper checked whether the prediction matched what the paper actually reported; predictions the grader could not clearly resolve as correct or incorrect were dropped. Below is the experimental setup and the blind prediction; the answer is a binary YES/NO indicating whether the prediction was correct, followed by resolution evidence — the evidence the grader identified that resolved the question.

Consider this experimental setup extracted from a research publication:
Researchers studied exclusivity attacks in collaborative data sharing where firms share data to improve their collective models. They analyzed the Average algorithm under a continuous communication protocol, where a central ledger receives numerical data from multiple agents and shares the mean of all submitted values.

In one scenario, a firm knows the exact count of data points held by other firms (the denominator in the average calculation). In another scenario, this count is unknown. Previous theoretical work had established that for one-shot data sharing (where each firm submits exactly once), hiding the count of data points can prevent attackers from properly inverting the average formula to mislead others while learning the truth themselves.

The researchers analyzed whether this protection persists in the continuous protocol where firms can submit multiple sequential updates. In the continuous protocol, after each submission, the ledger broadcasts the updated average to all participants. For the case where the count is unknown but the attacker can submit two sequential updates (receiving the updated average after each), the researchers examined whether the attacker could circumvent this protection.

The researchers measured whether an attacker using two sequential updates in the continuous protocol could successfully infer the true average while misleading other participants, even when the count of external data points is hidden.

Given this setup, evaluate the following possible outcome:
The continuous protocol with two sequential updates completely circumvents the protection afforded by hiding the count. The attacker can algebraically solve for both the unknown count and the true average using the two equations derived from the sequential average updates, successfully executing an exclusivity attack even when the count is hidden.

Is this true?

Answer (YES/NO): YES